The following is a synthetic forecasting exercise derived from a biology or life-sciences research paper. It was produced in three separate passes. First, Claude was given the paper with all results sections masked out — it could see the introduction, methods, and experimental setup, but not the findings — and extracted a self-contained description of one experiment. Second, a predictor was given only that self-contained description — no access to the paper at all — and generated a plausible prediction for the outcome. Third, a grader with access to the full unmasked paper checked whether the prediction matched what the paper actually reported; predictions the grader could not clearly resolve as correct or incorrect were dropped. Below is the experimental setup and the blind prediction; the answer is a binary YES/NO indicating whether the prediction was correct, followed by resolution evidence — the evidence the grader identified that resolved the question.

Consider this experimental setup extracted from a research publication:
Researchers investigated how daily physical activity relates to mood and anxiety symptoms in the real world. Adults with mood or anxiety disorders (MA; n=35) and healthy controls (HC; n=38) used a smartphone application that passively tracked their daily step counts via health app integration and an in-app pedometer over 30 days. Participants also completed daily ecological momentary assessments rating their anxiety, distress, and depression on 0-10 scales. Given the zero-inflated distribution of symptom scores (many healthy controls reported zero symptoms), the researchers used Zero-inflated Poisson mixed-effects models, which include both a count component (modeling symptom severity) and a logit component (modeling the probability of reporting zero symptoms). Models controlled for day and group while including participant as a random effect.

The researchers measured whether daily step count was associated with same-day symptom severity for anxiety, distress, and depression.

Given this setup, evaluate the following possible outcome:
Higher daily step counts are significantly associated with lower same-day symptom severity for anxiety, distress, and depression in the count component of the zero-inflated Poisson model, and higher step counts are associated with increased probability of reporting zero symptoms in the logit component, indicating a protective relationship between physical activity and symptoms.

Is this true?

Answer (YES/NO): NO